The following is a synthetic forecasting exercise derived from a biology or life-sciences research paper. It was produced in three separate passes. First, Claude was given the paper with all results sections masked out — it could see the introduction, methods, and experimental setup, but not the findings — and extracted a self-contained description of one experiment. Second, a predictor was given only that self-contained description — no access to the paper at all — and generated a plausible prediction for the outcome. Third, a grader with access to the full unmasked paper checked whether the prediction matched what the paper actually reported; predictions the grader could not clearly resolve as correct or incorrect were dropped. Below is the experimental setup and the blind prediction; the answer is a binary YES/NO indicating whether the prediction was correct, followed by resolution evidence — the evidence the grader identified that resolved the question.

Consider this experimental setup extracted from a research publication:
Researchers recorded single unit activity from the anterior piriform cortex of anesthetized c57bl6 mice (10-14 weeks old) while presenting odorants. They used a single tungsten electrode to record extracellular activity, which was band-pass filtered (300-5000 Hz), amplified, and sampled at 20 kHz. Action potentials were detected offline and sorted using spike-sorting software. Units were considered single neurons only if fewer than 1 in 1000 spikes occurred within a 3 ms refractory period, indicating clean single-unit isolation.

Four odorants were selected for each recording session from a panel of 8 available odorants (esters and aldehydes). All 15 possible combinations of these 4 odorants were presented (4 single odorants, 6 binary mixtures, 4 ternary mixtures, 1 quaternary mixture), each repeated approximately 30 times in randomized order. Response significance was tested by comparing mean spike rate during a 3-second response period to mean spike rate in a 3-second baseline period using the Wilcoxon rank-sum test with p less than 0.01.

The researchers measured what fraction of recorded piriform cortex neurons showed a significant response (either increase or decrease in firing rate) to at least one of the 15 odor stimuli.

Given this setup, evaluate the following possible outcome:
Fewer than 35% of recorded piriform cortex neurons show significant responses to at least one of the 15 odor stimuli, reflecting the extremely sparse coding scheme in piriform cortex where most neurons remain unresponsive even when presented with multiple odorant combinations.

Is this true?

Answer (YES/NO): NO